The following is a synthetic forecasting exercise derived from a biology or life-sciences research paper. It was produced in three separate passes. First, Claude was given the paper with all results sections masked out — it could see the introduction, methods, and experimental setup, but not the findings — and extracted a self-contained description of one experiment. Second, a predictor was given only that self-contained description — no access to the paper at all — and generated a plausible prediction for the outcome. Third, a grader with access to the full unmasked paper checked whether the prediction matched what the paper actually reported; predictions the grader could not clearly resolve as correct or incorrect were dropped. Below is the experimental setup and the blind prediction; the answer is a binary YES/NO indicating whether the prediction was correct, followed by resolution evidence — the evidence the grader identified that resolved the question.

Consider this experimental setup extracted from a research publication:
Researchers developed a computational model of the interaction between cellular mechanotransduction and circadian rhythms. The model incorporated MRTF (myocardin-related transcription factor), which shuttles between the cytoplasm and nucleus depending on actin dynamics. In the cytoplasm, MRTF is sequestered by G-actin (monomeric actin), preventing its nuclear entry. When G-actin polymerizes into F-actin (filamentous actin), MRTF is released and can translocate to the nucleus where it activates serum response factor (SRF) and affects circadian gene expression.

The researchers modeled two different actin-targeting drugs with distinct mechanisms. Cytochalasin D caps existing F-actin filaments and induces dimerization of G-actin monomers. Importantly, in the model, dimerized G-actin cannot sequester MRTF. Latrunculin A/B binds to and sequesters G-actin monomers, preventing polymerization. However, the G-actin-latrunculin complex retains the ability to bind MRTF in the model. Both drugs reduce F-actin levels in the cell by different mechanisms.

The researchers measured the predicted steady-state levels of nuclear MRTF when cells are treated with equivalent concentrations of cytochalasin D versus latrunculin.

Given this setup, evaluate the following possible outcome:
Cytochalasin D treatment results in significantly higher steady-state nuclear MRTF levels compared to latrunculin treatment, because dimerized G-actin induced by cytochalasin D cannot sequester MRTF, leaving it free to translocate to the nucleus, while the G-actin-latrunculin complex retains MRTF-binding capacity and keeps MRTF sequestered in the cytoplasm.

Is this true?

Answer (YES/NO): YES